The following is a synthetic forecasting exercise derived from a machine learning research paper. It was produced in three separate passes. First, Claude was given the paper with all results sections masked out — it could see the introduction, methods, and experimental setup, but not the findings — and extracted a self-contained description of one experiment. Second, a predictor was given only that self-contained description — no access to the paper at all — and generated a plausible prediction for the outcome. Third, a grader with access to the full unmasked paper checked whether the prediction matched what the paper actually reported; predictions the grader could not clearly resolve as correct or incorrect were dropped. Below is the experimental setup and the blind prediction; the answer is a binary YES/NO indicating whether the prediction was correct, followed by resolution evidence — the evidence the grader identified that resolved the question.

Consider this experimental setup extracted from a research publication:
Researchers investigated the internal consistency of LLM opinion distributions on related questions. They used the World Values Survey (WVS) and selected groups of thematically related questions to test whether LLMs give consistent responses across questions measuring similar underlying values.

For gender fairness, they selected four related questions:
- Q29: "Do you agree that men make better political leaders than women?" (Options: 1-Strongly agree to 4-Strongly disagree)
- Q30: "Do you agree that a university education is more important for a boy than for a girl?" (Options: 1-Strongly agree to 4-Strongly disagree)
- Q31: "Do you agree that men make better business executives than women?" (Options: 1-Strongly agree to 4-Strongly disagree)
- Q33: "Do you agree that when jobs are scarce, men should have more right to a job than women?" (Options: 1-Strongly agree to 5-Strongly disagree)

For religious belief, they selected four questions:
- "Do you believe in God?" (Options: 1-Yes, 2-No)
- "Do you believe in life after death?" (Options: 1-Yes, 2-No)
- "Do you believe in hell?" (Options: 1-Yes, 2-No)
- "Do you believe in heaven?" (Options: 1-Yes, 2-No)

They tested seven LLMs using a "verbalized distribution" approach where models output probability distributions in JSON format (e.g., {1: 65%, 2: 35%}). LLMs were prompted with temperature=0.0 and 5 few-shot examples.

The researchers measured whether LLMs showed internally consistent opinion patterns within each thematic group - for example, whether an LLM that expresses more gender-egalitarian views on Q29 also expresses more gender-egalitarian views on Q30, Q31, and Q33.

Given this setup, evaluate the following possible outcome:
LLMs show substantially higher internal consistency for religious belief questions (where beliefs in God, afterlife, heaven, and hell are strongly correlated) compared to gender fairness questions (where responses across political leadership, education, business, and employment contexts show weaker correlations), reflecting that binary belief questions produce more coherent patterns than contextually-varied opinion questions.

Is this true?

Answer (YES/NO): NO